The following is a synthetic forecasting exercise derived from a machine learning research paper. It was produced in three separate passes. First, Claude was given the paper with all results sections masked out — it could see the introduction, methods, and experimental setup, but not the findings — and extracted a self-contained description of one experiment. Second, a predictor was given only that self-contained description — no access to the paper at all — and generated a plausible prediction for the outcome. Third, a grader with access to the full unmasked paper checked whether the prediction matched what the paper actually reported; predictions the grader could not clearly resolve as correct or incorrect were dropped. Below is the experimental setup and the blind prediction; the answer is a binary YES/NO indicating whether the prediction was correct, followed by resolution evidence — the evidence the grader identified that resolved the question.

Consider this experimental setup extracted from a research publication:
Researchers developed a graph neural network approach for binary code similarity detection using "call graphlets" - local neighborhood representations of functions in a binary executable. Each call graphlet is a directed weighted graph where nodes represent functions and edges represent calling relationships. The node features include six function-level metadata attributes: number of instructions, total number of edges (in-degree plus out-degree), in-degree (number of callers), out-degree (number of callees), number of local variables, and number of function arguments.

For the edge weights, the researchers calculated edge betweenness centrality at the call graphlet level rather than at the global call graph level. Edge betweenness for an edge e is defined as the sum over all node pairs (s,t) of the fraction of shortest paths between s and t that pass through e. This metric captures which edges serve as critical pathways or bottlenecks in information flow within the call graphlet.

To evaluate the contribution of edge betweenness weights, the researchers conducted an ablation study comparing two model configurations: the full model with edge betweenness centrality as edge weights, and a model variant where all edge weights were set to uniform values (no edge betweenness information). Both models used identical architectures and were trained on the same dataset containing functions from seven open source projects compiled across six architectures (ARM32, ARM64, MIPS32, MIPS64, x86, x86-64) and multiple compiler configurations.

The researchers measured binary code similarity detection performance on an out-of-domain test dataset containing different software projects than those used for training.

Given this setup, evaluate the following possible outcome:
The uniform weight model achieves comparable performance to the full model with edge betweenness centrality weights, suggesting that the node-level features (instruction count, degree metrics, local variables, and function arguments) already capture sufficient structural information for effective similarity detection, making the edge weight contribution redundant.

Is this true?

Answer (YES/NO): NO